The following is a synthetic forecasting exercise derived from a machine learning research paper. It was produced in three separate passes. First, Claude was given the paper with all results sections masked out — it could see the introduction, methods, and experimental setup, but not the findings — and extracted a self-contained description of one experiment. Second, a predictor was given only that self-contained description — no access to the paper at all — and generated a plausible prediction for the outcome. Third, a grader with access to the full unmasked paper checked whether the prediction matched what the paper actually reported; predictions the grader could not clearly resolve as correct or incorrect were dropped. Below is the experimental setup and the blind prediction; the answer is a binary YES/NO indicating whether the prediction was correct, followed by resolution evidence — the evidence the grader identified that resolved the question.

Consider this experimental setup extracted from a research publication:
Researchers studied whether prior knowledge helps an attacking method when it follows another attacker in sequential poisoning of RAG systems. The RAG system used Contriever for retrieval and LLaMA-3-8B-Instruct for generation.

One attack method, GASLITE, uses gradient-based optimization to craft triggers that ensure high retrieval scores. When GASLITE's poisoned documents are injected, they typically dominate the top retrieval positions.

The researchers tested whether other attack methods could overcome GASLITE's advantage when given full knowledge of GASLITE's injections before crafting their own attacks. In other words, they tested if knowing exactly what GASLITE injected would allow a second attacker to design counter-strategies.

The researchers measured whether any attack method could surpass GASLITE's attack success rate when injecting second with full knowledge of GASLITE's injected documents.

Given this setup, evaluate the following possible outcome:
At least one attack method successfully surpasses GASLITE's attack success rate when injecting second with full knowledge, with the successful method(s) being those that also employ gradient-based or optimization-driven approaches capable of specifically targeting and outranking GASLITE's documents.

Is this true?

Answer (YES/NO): NO